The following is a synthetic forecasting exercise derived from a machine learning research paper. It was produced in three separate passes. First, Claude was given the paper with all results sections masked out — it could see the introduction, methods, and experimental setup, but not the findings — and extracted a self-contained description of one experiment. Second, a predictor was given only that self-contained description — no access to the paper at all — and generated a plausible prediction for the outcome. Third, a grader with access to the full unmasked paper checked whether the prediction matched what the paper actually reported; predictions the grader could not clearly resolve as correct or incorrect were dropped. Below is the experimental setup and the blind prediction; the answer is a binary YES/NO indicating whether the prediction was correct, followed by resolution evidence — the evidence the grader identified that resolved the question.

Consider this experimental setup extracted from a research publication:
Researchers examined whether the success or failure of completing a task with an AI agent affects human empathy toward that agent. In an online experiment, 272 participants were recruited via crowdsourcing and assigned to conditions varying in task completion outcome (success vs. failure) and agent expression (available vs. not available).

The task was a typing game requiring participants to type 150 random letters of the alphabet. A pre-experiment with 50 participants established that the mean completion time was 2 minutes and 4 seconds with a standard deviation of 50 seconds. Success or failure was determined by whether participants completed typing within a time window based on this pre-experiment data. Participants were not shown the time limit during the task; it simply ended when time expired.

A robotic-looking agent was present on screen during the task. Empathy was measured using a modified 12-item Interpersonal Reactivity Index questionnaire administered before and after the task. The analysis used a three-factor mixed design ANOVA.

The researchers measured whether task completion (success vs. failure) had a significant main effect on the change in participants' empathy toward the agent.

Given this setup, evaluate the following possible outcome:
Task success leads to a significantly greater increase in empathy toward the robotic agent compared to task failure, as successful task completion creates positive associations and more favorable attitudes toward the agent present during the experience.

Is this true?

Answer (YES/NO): NO